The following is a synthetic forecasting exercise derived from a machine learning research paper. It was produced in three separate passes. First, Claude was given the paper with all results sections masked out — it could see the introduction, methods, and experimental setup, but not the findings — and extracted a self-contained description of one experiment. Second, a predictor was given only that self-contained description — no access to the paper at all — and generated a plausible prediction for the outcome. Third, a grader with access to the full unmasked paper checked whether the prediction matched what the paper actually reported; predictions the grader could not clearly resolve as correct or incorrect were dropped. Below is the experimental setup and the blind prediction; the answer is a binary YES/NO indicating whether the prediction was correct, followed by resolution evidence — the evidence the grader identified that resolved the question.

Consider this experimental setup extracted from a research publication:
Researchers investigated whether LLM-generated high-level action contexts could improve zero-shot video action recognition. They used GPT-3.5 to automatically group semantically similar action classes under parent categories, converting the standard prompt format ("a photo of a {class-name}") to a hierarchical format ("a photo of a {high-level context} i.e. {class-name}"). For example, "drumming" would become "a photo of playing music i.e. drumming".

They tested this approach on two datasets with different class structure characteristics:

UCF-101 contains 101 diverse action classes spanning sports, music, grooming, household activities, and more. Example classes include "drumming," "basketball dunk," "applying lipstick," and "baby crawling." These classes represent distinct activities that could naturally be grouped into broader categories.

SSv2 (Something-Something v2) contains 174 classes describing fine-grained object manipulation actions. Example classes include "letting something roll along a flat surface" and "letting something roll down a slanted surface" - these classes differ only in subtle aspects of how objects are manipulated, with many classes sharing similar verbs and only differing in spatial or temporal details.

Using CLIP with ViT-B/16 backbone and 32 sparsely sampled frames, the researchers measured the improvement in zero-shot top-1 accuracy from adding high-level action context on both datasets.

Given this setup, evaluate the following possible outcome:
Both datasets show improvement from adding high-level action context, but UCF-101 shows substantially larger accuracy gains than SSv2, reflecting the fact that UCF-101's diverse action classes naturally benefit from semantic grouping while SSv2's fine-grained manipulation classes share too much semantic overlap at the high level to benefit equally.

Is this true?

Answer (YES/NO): NO